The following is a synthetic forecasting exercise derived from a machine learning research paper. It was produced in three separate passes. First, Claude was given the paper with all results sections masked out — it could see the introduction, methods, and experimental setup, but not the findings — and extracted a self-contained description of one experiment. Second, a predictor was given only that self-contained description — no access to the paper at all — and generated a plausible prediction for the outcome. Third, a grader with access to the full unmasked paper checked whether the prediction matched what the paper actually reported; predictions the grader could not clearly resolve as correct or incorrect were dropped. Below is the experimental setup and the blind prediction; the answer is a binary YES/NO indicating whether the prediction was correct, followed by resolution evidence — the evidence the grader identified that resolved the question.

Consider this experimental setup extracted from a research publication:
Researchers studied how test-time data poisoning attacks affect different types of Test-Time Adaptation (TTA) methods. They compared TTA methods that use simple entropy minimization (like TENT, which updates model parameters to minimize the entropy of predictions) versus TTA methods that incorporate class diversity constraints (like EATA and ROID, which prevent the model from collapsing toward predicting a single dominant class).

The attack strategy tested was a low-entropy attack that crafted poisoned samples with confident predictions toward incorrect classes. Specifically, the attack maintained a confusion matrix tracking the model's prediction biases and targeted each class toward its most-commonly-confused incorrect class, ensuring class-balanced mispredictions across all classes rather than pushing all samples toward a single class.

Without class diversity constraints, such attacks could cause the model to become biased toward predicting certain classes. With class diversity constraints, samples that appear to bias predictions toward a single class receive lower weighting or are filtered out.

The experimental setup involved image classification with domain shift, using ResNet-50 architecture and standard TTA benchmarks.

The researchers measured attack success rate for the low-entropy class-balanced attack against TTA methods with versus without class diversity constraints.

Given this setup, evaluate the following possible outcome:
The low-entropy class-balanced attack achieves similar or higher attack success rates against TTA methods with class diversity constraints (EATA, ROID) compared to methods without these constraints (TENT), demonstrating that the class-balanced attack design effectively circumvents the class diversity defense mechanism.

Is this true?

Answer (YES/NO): NO